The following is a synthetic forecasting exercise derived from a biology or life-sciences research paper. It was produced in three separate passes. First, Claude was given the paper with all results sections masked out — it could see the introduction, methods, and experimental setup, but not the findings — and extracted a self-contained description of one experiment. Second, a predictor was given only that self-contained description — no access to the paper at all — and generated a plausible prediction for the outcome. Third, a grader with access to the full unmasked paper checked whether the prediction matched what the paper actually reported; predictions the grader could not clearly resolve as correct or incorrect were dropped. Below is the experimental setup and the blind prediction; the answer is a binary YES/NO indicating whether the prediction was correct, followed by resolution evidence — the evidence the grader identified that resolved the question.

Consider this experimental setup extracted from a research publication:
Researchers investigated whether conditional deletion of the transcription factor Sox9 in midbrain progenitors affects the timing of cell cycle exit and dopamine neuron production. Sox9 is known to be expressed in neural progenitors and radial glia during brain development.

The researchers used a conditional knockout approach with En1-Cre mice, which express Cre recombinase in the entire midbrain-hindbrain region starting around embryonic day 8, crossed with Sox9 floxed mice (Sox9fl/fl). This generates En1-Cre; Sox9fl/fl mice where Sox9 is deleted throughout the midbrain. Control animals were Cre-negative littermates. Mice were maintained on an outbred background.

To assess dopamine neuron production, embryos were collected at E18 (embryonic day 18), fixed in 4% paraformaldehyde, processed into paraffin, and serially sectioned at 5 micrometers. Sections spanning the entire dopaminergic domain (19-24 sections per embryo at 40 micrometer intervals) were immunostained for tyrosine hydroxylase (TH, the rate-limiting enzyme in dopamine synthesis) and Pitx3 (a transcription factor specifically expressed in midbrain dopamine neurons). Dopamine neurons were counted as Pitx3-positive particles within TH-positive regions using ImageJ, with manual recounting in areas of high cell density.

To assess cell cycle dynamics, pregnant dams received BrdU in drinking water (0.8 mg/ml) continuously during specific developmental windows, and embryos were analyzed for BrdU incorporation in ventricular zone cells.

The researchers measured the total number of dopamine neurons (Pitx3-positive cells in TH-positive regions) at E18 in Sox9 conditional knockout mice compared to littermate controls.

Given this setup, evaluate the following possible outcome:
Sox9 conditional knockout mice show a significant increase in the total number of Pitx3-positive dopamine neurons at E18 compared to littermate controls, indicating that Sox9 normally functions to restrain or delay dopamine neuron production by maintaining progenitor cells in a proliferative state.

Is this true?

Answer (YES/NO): NO